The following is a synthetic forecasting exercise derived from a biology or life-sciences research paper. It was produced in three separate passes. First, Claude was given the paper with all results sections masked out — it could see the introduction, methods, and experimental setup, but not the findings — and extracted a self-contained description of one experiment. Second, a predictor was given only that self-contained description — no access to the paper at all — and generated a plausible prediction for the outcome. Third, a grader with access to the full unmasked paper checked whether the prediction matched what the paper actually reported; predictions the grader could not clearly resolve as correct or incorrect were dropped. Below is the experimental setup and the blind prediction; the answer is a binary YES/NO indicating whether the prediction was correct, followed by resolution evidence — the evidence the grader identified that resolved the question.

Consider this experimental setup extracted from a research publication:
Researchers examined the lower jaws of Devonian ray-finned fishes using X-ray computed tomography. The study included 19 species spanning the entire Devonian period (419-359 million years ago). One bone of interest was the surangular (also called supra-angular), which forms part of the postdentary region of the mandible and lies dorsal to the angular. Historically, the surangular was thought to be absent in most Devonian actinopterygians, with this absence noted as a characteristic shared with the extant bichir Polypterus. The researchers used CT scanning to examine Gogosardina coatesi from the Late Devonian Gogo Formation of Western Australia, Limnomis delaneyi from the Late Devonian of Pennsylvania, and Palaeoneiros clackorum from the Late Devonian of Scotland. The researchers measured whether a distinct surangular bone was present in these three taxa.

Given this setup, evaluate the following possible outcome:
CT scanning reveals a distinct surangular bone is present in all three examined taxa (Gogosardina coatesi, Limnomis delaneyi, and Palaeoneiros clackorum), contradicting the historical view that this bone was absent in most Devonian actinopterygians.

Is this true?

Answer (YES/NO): YES